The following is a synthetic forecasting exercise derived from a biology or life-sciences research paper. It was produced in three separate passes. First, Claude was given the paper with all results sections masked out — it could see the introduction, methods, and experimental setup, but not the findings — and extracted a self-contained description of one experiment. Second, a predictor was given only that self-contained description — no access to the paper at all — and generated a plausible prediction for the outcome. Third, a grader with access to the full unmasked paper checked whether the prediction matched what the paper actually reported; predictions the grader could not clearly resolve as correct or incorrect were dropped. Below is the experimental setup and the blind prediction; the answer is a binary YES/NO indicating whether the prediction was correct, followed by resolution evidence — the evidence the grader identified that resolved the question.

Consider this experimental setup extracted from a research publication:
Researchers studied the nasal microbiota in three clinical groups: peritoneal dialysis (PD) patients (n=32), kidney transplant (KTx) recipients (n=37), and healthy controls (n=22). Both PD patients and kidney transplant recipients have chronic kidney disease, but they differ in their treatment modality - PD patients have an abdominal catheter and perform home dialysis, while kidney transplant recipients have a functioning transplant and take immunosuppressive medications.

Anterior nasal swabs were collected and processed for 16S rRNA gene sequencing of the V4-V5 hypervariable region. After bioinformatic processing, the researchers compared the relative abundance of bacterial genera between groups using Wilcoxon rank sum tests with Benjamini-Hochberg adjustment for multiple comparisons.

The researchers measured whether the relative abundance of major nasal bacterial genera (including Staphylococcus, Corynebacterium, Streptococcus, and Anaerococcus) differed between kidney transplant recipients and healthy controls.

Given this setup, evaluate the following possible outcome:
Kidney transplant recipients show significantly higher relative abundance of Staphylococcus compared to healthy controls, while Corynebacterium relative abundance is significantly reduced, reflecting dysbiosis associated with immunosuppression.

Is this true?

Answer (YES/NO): NO